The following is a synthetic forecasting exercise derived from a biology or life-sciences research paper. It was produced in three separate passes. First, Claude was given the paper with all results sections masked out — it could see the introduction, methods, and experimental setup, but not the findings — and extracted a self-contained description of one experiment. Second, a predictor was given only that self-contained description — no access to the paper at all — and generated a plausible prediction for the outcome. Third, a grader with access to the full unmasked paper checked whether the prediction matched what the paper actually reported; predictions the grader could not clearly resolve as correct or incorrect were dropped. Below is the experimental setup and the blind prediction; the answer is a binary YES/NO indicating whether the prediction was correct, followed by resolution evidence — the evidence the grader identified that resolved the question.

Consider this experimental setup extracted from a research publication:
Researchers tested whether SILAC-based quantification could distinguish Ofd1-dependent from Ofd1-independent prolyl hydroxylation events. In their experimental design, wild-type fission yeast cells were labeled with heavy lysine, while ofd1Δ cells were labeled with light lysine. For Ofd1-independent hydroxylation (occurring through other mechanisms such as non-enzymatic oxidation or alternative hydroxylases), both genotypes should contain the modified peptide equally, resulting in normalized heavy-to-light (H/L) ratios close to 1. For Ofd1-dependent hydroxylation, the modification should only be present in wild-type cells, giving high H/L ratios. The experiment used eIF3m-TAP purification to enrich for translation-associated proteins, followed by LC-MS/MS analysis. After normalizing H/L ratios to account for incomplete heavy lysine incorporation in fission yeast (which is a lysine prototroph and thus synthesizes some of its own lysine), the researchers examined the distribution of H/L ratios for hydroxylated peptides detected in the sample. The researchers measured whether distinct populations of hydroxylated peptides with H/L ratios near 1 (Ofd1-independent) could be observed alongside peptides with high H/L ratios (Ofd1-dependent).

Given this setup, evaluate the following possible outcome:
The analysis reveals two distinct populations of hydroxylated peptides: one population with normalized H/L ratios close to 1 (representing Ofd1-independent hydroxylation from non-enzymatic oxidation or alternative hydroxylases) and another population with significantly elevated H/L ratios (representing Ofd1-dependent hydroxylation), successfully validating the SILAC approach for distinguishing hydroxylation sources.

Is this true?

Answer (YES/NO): YES